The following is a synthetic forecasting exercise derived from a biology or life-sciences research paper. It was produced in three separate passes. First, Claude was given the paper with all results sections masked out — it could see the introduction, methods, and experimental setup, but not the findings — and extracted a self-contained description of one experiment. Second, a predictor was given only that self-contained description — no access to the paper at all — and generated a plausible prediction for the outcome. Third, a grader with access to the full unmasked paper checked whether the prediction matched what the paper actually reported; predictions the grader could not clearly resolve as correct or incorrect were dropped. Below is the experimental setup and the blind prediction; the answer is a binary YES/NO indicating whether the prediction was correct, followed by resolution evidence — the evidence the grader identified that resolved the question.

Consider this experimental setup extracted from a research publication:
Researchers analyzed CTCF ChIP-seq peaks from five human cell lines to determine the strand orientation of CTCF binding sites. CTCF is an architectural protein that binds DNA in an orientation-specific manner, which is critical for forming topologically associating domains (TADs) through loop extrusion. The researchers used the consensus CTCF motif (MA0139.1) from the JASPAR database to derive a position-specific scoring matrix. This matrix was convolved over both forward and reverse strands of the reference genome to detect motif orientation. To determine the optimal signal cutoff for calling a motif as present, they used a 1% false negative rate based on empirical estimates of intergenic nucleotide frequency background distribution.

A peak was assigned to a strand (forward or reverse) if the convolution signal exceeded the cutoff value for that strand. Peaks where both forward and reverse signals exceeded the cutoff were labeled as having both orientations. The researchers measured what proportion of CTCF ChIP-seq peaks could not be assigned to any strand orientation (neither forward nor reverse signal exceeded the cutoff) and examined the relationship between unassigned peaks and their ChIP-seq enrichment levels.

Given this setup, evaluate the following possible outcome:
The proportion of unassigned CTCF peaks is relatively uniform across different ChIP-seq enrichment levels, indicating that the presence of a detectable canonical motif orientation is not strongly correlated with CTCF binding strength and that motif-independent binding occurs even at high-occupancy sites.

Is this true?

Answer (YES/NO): NO